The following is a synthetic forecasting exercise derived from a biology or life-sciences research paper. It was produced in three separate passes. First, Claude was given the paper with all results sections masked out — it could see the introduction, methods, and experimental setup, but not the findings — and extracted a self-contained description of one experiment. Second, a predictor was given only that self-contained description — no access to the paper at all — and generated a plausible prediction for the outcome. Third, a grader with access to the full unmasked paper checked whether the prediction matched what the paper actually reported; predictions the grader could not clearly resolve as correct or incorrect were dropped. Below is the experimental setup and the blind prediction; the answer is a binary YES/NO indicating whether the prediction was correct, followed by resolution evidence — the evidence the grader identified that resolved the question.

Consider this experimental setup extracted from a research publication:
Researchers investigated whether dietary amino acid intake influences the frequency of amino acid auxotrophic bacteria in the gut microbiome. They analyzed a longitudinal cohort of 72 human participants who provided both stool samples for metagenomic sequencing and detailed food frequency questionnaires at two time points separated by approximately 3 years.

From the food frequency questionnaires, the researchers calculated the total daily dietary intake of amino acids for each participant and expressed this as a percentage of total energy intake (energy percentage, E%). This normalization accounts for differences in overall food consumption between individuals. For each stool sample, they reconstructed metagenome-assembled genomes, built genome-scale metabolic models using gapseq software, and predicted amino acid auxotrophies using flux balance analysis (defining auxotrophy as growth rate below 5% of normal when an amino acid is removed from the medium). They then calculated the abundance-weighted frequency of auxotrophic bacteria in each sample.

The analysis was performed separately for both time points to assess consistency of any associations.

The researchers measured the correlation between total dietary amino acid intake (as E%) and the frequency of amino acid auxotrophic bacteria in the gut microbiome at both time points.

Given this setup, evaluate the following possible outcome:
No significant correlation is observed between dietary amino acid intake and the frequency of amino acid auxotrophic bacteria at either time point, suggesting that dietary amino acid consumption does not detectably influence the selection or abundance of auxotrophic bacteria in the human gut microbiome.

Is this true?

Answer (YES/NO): YES